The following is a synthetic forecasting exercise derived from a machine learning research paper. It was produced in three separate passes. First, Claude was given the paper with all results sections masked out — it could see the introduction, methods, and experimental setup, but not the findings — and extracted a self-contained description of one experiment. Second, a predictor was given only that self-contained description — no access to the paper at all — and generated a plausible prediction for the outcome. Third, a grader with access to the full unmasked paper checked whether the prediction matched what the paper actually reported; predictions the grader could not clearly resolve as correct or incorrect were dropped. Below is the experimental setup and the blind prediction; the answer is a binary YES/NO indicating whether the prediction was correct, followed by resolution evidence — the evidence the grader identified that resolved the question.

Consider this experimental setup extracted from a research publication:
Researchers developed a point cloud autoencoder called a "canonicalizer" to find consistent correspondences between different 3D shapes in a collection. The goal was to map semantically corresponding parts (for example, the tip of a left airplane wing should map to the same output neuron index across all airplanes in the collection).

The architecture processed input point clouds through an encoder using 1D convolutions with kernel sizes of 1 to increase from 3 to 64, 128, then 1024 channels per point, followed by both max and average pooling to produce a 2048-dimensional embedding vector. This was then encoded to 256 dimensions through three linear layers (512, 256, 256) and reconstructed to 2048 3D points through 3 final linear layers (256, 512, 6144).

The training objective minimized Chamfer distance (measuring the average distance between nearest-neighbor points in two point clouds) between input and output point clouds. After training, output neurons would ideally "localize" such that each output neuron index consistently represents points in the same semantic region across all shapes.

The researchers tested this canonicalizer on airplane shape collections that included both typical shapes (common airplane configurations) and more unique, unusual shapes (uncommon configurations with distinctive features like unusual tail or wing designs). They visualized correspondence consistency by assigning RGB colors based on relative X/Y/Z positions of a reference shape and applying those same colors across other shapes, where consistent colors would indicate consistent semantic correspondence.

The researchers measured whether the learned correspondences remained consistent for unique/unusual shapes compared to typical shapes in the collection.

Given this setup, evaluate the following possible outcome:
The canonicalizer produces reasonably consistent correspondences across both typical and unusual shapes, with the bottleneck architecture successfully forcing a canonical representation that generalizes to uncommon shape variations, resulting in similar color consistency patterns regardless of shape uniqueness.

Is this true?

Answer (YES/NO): NO